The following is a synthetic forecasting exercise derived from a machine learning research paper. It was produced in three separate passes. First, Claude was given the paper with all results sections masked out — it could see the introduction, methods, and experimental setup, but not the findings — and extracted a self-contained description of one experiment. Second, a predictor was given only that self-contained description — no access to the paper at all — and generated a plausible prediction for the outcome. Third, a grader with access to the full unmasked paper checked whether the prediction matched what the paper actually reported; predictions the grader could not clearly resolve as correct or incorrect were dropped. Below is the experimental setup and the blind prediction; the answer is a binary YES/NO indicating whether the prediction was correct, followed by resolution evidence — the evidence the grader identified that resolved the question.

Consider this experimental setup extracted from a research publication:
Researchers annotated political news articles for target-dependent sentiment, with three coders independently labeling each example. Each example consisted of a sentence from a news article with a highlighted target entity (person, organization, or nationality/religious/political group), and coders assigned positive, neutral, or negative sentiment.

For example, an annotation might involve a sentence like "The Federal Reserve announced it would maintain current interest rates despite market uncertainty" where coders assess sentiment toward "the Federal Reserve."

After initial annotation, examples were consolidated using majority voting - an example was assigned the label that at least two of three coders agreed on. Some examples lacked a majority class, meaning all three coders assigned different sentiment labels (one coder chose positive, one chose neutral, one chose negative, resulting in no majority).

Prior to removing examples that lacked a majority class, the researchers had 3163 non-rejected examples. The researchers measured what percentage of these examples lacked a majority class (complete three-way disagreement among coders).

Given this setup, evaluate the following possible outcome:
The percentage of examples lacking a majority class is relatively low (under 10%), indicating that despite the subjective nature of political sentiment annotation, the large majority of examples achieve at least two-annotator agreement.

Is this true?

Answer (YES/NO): YES